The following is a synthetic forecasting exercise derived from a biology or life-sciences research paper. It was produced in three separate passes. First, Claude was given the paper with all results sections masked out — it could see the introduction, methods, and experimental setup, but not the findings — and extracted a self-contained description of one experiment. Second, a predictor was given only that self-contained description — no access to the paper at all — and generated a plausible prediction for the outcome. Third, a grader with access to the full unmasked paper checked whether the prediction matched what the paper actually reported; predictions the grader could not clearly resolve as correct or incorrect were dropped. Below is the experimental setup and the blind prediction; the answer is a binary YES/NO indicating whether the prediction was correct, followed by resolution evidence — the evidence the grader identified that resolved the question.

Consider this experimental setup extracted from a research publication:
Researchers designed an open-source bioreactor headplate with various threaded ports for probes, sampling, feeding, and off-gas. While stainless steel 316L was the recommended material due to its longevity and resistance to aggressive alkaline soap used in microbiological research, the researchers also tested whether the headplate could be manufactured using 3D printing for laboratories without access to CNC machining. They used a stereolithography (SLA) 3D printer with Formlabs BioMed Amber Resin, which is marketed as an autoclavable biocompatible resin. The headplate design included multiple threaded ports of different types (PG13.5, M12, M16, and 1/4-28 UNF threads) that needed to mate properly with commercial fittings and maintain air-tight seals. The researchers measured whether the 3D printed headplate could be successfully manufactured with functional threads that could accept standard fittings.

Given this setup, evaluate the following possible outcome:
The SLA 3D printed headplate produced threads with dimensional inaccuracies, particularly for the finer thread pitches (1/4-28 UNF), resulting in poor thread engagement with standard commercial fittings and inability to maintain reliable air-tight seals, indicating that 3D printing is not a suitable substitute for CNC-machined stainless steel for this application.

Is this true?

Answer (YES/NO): NO